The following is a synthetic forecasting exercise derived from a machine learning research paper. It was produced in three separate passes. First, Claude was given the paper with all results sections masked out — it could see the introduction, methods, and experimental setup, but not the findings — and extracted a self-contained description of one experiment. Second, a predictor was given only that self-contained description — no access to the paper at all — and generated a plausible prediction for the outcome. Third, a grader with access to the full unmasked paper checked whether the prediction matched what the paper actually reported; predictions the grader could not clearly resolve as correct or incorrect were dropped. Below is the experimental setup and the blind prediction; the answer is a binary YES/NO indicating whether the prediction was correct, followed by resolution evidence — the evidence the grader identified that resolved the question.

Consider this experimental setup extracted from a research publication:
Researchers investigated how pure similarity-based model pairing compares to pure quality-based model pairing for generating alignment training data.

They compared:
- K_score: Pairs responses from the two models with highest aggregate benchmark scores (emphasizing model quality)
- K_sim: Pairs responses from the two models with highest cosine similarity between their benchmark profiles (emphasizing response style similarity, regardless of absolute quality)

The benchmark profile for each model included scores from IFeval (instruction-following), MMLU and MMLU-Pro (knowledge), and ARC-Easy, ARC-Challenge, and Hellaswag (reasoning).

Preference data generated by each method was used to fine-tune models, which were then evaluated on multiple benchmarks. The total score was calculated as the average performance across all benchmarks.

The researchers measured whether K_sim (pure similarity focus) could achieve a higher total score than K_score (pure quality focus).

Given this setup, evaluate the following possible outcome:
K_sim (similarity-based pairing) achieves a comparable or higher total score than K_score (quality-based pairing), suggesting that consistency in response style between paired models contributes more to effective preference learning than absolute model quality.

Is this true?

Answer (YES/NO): NO